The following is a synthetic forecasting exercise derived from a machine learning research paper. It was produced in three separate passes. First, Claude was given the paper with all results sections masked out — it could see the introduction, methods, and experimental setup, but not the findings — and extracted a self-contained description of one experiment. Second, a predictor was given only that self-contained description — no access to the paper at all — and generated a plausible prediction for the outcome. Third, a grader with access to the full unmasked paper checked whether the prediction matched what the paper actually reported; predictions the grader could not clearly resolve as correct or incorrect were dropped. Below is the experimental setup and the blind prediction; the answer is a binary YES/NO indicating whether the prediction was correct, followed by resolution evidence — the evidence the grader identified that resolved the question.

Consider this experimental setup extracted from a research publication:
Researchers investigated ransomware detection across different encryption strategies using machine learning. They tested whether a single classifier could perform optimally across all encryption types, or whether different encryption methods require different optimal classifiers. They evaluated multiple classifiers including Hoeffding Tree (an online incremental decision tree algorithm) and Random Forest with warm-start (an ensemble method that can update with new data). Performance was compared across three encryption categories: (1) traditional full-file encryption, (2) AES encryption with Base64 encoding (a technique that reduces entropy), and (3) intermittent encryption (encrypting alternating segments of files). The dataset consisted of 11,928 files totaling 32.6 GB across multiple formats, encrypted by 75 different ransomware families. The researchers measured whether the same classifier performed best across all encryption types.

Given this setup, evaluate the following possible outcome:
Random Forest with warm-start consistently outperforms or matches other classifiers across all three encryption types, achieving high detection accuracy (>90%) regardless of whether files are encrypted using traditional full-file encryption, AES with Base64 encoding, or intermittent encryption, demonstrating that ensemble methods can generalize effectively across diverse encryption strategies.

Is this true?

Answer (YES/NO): NO